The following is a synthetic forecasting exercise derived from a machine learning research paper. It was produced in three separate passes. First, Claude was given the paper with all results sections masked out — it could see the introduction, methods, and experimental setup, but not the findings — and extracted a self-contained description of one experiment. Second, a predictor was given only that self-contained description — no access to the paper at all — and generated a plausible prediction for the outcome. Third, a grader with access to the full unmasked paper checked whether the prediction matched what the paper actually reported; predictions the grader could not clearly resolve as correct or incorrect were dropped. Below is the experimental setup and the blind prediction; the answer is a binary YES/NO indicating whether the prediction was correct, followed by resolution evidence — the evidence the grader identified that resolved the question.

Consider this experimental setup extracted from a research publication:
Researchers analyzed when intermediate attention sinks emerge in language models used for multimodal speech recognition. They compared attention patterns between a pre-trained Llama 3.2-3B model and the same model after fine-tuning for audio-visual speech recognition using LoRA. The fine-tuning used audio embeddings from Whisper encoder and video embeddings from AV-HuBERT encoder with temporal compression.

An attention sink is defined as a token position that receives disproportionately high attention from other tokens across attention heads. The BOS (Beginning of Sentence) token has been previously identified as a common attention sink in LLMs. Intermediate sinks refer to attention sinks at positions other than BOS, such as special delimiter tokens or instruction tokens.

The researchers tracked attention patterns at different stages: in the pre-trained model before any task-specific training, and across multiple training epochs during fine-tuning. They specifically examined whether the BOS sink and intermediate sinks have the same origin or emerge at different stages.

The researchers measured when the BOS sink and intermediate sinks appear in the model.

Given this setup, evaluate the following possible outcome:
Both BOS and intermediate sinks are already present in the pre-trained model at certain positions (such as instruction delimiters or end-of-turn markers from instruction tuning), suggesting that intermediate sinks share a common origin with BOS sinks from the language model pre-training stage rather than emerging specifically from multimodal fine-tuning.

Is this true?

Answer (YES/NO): NO